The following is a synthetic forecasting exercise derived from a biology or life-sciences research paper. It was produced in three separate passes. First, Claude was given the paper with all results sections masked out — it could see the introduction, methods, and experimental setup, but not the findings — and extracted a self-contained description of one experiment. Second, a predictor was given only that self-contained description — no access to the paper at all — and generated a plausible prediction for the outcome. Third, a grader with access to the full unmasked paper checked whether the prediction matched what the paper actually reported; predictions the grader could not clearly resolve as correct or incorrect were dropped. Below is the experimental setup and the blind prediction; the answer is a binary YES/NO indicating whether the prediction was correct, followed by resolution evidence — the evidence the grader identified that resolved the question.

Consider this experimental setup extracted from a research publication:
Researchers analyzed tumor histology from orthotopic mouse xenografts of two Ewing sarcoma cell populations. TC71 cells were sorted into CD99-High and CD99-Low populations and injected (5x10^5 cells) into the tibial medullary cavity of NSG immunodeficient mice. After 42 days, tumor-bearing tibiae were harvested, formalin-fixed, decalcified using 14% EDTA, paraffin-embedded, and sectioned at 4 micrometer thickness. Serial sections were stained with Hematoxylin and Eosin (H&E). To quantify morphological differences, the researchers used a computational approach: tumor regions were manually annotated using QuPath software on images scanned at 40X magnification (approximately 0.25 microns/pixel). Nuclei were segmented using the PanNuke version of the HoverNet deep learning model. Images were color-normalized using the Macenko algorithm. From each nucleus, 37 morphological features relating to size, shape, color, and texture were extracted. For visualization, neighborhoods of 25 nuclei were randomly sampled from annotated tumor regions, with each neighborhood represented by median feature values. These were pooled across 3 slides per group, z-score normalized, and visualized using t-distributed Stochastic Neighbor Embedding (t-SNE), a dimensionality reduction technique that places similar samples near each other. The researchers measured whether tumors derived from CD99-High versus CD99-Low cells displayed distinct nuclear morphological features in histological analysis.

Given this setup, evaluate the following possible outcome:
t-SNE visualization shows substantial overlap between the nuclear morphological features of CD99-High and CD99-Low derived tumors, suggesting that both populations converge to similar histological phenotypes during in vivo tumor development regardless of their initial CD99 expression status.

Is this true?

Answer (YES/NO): NO